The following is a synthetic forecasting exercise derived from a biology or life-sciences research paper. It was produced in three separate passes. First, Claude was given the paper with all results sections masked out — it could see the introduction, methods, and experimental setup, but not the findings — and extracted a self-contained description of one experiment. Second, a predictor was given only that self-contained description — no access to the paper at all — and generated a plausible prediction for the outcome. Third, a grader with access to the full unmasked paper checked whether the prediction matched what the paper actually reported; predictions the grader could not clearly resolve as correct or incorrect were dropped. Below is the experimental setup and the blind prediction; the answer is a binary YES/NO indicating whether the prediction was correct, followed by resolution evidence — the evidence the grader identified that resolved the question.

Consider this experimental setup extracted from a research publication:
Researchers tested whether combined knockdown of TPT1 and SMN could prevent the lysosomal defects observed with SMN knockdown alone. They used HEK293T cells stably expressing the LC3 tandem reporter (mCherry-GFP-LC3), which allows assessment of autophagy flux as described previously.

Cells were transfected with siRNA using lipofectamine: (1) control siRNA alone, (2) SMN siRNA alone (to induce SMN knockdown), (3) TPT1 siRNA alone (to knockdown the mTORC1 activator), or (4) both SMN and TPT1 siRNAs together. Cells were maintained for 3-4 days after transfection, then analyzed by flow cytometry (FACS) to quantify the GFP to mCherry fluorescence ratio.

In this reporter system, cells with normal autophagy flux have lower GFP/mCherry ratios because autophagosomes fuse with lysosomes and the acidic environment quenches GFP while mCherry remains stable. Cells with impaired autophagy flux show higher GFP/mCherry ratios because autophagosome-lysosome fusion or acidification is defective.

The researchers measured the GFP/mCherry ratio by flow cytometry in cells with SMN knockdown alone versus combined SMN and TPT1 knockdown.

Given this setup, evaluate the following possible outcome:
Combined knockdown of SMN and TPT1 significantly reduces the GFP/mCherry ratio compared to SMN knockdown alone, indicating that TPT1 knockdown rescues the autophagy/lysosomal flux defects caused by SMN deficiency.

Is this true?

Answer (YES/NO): NO